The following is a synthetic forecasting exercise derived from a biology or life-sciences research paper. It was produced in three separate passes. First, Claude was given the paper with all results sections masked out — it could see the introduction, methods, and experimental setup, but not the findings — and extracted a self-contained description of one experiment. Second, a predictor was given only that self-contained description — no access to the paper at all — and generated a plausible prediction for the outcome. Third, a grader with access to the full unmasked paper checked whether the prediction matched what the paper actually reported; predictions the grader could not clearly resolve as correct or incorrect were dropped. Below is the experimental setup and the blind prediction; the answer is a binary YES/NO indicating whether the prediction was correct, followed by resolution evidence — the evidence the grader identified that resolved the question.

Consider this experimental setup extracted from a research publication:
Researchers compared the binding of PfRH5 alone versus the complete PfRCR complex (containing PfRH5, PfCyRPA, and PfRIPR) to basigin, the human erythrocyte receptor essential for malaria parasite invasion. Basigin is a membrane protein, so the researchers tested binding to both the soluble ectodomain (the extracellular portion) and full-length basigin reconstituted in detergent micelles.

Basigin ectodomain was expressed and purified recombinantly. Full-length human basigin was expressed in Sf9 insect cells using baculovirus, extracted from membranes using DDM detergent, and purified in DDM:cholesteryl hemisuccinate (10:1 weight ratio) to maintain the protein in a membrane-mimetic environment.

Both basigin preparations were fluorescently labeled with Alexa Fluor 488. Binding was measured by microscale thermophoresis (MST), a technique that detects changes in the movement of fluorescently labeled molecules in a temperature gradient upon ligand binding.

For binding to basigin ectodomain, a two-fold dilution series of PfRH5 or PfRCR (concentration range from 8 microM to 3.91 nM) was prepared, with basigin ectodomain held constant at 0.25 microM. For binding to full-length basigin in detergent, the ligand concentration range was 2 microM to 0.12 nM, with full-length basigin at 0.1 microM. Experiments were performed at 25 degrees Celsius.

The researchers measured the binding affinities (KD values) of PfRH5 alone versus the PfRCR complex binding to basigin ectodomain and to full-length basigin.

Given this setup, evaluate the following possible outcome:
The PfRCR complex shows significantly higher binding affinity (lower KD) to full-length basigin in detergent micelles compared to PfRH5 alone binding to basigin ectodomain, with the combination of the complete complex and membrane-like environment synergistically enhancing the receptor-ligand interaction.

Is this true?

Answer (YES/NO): NO